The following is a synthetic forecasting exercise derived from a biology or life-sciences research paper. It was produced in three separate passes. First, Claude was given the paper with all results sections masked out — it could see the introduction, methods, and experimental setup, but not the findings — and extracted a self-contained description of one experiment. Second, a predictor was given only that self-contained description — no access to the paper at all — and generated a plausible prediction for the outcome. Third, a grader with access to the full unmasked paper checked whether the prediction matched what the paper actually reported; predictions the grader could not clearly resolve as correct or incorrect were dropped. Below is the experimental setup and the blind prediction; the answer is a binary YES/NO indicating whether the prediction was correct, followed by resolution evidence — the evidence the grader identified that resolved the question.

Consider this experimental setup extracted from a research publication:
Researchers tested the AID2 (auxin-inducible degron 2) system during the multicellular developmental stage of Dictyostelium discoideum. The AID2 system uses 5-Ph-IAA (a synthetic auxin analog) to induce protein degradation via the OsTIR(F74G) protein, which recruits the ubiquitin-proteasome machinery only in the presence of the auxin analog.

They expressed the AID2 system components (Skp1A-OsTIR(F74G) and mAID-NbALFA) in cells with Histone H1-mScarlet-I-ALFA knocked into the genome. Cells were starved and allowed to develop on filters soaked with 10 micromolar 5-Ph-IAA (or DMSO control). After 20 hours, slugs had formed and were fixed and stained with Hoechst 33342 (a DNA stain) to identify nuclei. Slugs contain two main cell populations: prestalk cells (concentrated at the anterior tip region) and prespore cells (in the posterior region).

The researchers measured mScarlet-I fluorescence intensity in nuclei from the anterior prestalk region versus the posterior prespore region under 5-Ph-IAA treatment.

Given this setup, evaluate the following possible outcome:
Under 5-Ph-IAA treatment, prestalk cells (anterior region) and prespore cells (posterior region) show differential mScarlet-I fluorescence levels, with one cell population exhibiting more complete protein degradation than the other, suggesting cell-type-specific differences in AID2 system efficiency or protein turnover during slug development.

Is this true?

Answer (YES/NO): YES